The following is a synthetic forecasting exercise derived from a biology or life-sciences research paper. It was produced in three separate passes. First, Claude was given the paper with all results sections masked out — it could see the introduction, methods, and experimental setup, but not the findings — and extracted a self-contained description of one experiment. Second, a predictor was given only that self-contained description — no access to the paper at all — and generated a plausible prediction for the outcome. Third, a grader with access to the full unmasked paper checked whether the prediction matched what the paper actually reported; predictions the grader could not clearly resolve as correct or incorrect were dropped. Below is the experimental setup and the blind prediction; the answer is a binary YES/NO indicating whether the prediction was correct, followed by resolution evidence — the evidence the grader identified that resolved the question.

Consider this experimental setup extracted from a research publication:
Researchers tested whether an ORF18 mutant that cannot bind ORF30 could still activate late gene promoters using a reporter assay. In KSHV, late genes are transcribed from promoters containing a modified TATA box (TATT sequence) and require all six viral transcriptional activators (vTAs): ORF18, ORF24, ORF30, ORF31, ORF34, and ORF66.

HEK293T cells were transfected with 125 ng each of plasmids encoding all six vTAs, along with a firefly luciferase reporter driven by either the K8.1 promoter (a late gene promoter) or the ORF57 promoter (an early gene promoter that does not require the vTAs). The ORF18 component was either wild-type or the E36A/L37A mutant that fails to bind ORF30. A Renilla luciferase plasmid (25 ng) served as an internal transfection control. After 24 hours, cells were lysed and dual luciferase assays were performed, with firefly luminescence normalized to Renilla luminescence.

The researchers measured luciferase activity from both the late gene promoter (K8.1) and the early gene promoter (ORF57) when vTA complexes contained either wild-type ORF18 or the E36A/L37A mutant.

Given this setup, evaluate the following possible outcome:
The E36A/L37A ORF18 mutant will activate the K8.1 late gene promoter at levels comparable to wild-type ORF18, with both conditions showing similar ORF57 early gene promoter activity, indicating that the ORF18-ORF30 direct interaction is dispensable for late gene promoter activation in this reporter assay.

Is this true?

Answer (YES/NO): NO